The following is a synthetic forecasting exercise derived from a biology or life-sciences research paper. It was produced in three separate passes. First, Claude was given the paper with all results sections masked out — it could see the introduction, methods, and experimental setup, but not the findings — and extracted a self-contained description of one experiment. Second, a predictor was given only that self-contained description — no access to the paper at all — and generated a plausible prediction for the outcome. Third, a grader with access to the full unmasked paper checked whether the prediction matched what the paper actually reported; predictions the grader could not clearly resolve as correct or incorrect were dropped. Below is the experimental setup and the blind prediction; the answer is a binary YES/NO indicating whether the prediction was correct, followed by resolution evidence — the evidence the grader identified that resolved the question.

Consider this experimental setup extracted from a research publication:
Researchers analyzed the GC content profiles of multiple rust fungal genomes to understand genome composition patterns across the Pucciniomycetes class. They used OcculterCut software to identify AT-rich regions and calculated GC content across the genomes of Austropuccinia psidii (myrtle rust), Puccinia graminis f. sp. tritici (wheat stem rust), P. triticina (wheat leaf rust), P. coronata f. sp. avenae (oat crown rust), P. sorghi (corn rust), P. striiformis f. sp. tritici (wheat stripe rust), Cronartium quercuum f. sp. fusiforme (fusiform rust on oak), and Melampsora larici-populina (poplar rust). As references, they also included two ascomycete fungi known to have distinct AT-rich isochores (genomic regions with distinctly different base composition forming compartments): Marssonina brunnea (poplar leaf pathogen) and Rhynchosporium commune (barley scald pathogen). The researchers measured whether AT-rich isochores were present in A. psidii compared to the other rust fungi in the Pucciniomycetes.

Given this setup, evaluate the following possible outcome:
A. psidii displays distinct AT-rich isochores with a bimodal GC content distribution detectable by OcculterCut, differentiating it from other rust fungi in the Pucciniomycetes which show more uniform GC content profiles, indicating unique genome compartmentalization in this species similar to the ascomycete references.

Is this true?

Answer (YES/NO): YES